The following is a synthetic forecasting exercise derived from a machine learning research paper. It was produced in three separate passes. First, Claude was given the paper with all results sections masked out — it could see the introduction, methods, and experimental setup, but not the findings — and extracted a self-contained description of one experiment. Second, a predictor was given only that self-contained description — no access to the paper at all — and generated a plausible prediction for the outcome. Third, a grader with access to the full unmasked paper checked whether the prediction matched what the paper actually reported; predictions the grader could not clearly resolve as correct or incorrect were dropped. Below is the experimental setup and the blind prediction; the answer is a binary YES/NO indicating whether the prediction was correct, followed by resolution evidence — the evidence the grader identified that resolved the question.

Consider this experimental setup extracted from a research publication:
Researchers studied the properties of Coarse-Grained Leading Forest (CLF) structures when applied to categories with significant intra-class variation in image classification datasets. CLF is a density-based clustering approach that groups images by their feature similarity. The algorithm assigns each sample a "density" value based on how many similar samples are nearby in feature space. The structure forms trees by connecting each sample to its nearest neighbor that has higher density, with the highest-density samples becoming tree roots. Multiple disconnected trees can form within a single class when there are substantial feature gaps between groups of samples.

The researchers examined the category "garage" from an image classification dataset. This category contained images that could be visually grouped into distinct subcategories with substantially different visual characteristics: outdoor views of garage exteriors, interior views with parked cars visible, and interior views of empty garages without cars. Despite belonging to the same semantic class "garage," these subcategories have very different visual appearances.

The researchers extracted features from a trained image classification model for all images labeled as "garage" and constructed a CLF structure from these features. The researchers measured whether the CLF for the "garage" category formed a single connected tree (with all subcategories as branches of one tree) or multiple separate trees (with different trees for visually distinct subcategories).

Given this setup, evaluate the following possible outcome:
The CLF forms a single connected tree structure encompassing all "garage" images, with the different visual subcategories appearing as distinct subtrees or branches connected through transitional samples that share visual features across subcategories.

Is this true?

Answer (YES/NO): NO